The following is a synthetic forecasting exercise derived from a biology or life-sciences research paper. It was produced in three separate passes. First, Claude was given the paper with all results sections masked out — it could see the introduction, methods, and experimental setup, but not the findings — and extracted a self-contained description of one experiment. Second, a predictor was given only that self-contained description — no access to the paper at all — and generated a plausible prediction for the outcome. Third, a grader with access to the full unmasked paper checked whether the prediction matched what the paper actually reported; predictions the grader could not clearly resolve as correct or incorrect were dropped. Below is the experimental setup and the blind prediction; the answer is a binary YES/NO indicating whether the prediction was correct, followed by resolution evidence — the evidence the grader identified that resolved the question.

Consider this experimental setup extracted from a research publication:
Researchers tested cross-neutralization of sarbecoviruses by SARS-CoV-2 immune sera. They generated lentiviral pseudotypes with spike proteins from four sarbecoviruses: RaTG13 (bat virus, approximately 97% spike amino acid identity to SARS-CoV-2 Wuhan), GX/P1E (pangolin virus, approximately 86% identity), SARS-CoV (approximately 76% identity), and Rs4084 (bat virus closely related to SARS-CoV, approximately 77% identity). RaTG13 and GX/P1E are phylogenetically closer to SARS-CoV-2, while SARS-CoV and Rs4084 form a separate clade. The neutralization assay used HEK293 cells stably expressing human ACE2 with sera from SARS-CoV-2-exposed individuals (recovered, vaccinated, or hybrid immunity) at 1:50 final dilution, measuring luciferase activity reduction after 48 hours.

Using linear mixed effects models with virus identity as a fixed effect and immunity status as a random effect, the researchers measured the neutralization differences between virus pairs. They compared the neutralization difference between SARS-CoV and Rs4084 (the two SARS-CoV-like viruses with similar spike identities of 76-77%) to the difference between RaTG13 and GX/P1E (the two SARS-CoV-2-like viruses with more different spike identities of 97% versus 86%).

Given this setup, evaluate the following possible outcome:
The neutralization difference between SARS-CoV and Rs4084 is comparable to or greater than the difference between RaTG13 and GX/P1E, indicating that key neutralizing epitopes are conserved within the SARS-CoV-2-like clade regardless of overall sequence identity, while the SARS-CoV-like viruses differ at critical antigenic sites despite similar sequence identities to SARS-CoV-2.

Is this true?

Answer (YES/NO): NO